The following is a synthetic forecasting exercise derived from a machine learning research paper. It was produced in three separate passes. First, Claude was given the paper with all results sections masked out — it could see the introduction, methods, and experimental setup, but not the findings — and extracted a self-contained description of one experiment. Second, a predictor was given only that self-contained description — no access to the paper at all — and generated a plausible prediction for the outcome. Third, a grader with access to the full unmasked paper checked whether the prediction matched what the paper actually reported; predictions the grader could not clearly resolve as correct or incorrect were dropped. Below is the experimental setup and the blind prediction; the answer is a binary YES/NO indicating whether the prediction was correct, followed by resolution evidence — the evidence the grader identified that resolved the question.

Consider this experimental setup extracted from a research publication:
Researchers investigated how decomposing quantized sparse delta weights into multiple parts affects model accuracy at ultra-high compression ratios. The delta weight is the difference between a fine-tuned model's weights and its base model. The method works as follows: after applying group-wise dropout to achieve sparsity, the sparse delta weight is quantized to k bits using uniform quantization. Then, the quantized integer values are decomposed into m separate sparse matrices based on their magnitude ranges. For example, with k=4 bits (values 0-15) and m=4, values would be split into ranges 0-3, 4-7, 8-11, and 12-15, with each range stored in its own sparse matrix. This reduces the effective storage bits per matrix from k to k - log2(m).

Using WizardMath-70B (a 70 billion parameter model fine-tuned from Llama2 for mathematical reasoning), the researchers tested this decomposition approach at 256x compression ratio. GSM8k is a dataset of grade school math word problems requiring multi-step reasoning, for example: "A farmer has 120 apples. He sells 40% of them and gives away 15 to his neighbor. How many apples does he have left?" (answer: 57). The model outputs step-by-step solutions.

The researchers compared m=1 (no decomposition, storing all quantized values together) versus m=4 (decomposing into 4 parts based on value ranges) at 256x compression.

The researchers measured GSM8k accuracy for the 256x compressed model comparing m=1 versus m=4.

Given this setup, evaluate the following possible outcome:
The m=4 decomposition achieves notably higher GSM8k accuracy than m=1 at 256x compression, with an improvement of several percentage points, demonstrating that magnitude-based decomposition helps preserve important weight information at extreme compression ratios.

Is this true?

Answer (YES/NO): NO